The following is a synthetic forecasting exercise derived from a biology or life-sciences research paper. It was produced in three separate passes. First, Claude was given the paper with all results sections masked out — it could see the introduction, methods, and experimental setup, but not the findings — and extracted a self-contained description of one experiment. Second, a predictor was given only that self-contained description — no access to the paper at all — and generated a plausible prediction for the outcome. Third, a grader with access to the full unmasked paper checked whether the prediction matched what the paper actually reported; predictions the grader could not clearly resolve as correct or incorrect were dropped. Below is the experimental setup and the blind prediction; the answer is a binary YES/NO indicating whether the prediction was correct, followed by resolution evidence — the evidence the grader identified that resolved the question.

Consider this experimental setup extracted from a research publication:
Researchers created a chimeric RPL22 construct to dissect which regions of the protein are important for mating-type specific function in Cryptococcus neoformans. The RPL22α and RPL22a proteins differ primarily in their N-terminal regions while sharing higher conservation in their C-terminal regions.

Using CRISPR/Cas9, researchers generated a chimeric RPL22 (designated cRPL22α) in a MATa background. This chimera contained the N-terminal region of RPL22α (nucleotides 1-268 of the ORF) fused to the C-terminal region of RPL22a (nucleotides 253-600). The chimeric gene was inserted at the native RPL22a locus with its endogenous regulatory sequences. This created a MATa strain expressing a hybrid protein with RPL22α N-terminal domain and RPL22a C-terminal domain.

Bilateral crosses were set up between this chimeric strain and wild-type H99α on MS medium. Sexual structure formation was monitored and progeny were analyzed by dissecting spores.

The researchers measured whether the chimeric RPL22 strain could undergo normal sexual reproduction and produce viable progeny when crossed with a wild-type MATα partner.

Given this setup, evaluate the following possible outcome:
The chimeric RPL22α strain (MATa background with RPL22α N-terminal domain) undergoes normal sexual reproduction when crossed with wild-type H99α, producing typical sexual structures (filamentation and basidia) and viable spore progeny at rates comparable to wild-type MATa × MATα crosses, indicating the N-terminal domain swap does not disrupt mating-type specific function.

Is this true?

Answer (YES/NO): YES